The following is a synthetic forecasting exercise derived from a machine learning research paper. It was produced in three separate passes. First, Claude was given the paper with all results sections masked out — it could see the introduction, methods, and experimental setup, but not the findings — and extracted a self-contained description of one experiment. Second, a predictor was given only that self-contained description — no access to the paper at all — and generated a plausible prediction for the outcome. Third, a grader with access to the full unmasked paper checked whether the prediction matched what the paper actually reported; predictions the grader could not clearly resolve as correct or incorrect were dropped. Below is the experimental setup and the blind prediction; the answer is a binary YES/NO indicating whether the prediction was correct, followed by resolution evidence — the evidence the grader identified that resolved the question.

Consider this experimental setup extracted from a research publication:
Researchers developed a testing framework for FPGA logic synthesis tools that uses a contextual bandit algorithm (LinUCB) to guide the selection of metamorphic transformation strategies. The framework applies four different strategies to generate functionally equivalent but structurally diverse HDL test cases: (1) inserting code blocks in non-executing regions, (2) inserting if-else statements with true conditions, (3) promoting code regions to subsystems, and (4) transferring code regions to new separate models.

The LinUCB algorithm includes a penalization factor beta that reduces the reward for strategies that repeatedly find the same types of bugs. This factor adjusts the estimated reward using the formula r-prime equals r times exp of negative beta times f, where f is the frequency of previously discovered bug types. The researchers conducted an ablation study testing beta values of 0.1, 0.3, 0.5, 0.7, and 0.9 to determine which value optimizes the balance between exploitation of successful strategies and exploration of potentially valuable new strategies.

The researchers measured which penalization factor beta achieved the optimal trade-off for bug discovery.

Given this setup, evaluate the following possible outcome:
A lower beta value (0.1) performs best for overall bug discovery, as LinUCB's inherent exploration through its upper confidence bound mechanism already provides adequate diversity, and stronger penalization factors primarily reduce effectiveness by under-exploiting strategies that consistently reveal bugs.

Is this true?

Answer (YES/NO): NO